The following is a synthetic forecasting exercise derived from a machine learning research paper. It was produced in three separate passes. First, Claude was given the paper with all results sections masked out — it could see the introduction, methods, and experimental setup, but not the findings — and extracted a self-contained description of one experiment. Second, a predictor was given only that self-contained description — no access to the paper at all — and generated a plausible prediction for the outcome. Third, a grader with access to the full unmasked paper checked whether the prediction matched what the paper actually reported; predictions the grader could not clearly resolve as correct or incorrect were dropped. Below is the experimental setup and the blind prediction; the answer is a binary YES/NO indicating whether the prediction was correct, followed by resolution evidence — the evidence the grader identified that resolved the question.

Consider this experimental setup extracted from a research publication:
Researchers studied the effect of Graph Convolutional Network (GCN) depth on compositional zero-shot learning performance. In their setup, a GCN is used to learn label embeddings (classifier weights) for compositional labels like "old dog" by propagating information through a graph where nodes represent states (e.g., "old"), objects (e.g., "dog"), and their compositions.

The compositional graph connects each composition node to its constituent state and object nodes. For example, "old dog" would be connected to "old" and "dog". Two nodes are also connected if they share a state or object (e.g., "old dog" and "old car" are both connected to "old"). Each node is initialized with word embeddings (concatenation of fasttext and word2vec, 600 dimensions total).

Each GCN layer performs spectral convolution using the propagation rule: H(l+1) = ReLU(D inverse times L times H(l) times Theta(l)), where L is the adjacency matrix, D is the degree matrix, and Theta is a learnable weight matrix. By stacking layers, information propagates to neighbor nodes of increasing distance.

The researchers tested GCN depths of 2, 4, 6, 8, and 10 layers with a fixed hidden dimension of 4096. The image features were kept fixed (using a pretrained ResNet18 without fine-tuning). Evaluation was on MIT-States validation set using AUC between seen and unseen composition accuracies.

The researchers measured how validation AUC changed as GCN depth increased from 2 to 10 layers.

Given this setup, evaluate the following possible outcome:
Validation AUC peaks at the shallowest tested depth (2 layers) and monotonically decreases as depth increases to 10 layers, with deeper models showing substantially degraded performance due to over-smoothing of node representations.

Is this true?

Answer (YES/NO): YES